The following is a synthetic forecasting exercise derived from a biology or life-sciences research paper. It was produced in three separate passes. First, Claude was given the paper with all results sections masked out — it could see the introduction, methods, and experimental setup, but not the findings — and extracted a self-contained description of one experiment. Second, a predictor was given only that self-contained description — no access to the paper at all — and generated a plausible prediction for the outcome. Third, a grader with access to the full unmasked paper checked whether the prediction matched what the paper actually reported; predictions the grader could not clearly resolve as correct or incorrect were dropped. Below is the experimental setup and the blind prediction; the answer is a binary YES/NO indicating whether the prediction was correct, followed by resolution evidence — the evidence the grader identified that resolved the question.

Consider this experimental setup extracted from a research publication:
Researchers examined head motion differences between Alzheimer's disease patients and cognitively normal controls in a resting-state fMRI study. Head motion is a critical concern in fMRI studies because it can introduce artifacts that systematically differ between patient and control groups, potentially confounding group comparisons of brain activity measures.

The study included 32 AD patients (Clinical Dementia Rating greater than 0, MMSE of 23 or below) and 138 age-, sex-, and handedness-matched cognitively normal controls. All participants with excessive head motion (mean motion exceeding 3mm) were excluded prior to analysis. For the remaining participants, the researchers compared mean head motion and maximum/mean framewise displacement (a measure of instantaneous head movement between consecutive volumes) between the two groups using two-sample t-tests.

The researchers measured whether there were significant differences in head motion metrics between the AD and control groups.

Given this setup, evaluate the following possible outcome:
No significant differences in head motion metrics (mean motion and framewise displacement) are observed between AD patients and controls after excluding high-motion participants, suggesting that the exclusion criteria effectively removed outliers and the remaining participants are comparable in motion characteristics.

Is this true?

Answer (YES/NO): YES